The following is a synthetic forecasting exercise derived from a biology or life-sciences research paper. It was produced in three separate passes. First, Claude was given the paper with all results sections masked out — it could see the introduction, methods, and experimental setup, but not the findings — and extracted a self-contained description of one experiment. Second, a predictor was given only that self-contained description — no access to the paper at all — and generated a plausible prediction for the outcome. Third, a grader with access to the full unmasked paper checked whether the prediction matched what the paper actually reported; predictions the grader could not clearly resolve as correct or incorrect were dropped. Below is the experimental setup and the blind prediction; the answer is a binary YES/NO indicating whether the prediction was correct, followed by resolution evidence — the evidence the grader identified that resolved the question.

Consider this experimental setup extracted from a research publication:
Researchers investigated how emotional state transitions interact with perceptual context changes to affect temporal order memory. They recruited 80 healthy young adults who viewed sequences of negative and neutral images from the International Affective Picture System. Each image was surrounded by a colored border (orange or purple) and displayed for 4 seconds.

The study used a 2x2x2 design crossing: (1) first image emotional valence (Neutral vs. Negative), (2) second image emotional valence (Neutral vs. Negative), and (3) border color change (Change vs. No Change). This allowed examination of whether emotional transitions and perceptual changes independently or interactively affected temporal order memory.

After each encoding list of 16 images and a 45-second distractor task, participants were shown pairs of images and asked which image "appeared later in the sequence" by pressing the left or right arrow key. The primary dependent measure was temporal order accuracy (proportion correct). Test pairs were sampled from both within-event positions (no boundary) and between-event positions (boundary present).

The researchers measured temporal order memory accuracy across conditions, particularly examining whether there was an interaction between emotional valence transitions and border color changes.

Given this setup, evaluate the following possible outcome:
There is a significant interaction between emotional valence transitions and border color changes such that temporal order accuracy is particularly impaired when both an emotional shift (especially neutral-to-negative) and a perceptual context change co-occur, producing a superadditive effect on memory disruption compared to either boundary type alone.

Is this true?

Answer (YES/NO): NO